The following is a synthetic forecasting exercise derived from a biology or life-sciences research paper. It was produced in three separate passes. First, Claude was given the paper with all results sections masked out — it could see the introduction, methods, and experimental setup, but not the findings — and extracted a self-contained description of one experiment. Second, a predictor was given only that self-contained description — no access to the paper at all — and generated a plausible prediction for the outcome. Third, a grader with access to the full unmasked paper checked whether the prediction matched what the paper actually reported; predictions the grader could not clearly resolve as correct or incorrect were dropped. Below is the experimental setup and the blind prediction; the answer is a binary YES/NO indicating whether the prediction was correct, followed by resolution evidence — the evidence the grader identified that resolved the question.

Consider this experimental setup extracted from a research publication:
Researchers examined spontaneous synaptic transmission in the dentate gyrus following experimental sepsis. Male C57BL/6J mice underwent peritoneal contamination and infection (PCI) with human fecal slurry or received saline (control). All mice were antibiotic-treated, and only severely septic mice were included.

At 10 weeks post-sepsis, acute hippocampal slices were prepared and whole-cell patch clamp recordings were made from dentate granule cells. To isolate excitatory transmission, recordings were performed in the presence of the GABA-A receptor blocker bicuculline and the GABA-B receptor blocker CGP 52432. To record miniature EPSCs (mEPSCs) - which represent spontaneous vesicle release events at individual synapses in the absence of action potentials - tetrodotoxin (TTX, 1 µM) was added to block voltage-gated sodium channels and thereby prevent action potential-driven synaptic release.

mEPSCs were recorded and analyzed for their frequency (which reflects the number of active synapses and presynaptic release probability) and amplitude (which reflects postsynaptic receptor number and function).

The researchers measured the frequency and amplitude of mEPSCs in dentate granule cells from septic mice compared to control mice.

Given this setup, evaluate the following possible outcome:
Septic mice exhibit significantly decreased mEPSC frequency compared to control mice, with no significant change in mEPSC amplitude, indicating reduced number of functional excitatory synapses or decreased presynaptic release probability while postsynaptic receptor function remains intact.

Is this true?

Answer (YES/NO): NO